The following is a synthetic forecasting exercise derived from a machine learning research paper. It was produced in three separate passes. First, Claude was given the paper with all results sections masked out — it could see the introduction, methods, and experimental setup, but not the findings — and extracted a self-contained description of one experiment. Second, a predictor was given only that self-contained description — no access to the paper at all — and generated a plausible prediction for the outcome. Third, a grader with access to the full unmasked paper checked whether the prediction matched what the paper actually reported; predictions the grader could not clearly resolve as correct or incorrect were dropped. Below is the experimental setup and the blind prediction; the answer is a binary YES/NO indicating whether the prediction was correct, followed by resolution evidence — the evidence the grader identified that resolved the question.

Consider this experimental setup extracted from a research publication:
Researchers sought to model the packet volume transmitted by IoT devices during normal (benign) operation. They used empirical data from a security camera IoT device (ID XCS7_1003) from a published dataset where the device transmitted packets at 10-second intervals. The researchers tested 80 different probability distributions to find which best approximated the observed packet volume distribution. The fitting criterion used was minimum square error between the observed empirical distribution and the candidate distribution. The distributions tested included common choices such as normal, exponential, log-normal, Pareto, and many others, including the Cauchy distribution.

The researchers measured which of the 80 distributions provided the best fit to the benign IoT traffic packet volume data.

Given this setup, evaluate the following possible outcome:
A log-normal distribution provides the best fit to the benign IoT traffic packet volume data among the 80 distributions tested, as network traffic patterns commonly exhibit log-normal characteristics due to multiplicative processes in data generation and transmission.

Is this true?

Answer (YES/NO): NO